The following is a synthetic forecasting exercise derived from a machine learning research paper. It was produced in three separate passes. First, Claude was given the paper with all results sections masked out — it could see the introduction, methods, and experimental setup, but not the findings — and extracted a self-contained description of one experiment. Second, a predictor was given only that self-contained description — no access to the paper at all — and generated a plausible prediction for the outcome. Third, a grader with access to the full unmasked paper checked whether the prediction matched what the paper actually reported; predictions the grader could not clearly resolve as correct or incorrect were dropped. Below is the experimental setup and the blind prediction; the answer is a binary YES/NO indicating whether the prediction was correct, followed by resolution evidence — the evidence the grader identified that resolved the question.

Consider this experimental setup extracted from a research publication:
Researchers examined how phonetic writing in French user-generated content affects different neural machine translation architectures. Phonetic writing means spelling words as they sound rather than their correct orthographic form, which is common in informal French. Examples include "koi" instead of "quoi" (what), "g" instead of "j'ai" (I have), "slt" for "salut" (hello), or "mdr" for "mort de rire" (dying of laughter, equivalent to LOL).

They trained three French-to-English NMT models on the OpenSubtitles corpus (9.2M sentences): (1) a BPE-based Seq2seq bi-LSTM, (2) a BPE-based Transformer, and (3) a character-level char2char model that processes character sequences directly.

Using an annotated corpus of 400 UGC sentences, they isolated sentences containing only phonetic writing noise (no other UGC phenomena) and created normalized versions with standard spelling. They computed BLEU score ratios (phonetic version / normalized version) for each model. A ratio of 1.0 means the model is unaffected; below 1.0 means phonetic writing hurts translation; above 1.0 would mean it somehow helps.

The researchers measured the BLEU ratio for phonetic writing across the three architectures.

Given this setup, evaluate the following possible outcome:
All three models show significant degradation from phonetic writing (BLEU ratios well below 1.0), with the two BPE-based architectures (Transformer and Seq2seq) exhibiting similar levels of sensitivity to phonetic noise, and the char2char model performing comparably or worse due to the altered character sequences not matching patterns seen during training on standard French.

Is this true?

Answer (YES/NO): NO